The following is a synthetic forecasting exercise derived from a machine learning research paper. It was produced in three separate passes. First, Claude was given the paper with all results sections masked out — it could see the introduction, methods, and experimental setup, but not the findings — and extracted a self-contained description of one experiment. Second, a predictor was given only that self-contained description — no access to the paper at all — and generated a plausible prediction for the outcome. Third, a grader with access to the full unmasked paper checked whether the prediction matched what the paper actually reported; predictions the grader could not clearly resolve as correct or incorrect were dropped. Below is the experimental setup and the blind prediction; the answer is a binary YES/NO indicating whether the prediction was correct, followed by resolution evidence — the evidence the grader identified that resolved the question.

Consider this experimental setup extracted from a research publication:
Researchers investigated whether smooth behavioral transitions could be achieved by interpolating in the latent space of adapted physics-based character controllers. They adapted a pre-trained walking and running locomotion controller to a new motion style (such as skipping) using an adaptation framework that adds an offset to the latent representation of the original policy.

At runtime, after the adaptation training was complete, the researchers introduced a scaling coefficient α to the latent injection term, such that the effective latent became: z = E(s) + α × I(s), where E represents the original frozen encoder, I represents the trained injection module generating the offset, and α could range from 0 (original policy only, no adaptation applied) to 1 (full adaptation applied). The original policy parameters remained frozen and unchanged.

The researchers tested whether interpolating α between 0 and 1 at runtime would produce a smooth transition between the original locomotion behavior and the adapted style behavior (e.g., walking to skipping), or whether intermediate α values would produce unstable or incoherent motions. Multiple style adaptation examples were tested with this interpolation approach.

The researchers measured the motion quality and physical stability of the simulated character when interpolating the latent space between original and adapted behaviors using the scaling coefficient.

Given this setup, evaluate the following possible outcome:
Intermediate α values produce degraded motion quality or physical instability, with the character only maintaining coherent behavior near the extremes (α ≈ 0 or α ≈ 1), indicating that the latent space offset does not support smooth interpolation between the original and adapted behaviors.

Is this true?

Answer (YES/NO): NO